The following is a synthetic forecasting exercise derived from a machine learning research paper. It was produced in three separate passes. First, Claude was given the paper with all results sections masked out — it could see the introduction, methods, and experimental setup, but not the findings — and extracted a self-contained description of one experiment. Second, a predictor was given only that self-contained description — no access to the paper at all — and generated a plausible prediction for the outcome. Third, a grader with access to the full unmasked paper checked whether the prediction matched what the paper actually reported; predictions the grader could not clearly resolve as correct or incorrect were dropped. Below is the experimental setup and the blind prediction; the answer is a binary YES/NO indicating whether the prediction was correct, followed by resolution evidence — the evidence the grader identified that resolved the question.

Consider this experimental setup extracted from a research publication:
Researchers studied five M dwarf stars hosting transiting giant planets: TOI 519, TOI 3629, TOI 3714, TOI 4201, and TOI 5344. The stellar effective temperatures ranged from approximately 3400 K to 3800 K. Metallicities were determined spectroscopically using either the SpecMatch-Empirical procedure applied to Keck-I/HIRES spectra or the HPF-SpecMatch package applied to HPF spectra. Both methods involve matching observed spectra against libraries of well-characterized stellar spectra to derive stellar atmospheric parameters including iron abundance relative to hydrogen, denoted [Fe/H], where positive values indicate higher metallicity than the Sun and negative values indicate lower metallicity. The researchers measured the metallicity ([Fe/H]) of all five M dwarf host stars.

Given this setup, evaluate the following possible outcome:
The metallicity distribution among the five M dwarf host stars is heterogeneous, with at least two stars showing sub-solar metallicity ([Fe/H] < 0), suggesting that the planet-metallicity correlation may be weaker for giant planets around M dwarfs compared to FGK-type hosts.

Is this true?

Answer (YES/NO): NO